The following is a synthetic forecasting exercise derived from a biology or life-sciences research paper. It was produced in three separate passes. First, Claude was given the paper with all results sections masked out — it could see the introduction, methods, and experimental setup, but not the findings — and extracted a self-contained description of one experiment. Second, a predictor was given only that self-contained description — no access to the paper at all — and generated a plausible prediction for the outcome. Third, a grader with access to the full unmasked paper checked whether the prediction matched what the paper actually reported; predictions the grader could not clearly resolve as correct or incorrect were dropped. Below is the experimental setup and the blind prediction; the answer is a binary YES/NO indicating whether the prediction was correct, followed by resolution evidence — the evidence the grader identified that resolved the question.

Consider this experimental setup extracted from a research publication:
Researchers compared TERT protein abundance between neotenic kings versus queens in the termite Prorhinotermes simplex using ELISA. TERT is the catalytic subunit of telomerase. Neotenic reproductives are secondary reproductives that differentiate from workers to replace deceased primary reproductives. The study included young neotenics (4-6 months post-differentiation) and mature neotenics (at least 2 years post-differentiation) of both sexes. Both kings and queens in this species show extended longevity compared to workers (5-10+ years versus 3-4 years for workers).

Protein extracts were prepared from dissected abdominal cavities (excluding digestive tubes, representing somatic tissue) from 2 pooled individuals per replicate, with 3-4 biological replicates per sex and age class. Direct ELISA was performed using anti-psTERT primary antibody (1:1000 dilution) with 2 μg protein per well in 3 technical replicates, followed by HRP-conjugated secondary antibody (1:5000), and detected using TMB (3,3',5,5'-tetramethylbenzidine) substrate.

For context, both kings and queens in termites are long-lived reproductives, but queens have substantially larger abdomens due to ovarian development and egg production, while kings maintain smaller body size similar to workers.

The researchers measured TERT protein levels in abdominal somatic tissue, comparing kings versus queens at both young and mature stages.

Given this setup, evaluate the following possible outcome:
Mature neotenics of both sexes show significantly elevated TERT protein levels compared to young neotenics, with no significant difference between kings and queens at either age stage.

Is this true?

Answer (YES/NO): NO